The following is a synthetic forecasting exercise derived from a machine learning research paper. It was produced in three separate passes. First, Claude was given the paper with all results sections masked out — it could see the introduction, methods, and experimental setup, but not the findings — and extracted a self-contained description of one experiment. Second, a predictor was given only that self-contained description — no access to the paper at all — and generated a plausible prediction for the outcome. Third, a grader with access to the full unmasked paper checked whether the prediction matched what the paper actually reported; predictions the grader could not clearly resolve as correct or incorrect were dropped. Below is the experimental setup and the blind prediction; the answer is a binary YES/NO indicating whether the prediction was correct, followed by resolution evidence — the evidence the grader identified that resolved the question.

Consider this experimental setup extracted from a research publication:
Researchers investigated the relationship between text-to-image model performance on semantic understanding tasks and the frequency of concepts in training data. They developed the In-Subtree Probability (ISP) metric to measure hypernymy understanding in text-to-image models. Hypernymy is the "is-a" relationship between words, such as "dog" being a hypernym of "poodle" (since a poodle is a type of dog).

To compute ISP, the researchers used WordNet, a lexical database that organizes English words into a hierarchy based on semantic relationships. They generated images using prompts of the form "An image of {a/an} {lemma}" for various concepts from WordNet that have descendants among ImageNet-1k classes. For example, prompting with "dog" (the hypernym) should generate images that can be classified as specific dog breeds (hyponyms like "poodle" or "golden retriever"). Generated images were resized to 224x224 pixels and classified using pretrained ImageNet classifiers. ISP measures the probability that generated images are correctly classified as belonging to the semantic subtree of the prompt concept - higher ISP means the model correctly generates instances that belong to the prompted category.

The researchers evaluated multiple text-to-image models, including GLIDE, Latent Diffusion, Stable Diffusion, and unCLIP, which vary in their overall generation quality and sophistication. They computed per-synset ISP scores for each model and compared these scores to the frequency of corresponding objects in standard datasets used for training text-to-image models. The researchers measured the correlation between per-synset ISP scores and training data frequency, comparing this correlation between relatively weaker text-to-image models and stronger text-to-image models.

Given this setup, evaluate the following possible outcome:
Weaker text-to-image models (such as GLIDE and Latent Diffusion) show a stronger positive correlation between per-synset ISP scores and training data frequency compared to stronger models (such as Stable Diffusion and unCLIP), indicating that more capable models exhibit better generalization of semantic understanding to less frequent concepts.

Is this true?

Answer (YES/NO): YES